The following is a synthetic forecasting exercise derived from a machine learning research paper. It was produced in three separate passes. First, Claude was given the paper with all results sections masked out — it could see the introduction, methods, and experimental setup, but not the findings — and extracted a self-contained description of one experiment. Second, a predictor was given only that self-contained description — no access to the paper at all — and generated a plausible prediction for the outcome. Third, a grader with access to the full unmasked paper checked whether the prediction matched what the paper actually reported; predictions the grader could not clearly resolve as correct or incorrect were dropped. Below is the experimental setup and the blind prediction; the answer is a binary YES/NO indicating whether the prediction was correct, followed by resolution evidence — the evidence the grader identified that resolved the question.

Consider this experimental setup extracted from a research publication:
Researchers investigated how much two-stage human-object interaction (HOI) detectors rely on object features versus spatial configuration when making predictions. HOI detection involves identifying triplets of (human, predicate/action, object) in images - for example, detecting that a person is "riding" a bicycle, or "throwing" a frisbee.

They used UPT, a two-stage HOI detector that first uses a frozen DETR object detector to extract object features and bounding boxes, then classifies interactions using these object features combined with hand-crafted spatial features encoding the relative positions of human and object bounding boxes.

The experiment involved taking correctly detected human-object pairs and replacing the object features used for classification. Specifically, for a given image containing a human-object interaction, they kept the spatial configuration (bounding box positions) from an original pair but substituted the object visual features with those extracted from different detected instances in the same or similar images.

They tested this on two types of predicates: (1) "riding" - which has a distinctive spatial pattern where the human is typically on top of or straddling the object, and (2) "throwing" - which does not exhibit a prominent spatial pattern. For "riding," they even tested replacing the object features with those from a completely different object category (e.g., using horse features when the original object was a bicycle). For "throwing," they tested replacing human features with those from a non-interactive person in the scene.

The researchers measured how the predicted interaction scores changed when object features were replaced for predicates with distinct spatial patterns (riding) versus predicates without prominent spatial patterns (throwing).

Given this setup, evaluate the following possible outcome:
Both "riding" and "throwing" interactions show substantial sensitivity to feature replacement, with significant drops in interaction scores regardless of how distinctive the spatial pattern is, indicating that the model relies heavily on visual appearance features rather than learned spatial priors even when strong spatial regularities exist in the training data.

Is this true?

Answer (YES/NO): NO